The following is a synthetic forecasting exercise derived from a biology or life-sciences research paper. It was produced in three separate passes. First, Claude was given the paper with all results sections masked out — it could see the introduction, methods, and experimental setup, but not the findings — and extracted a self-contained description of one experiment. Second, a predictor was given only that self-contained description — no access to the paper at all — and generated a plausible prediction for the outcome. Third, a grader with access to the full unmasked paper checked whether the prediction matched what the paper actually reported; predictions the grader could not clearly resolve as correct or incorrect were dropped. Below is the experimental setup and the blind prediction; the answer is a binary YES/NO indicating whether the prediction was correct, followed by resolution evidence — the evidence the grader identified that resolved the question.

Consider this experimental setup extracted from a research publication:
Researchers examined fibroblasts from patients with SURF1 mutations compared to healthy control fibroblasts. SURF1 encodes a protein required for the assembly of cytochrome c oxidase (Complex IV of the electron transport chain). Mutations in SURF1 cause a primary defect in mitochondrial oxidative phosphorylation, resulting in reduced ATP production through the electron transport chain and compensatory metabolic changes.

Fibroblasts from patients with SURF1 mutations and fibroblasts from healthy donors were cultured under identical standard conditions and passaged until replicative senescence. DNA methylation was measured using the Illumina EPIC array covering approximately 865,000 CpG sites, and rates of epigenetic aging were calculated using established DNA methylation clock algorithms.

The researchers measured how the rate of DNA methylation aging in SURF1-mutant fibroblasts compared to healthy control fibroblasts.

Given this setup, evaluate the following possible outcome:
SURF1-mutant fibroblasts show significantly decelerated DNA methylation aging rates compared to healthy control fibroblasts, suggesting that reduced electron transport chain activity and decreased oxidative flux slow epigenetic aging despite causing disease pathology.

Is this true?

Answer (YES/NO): NO